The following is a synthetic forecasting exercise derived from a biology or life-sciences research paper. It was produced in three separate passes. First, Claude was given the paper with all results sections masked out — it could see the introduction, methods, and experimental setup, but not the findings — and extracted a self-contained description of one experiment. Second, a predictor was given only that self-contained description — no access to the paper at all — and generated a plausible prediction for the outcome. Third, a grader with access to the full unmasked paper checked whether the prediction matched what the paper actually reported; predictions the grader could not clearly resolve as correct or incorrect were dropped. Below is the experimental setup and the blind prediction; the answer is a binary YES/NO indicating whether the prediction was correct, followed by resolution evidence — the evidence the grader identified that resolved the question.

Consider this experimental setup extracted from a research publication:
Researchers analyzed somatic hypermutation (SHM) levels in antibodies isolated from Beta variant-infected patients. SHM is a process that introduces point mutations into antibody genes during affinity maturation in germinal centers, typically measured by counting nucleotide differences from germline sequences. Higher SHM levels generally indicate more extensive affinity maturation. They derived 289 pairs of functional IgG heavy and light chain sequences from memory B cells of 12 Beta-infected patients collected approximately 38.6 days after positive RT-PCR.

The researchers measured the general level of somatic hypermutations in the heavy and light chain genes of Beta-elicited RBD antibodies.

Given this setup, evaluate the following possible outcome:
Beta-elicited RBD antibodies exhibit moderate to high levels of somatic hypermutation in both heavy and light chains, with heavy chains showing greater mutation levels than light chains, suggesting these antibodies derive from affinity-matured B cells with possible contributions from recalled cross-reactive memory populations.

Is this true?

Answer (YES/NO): NO